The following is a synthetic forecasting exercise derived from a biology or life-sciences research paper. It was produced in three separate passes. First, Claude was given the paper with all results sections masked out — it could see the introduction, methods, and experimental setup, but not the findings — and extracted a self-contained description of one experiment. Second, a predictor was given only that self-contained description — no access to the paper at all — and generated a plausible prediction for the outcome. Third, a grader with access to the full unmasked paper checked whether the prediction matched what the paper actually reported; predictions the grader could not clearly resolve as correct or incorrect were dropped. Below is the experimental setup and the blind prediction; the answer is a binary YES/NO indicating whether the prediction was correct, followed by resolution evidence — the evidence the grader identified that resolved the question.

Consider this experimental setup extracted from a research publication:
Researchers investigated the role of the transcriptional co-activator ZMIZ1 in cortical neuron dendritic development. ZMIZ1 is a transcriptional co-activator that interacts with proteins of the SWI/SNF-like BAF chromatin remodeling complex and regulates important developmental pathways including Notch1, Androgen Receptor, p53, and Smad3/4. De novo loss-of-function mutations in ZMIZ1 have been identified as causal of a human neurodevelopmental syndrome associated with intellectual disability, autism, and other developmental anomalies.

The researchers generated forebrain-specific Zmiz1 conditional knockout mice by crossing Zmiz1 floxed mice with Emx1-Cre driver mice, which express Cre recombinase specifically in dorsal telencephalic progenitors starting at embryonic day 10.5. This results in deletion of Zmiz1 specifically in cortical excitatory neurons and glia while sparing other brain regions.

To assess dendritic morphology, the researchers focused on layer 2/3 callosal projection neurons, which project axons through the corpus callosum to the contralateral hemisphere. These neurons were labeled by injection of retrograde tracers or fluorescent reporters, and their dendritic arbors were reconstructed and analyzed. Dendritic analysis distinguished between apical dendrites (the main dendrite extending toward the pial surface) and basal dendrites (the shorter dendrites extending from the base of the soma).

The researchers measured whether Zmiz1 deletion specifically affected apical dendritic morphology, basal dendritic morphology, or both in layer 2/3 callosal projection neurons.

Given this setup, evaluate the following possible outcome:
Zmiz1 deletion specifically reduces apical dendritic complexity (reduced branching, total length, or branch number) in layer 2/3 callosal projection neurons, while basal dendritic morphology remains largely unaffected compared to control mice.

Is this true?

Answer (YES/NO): YES